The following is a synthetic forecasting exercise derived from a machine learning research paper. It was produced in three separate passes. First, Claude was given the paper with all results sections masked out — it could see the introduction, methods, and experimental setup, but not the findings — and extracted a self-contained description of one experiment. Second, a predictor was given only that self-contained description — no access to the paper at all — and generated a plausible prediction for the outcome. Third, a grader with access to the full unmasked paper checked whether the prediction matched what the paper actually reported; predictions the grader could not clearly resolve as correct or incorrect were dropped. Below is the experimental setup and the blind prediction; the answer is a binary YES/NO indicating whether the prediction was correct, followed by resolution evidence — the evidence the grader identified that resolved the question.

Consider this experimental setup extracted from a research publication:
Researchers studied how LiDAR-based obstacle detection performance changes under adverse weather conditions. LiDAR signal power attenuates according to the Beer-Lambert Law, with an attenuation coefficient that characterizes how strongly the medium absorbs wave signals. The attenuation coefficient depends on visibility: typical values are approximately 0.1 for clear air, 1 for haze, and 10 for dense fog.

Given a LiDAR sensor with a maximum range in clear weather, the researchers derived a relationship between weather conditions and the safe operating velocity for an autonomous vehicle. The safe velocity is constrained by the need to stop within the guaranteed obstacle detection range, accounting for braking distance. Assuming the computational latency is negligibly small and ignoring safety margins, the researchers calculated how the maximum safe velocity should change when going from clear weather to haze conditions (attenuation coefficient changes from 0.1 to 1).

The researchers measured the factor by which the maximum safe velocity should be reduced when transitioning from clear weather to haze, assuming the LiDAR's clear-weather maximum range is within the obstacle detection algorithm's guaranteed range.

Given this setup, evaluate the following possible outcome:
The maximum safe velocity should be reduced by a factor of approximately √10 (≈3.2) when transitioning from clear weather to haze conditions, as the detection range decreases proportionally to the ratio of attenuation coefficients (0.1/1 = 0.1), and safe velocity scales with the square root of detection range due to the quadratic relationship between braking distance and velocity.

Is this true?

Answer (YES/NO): YES